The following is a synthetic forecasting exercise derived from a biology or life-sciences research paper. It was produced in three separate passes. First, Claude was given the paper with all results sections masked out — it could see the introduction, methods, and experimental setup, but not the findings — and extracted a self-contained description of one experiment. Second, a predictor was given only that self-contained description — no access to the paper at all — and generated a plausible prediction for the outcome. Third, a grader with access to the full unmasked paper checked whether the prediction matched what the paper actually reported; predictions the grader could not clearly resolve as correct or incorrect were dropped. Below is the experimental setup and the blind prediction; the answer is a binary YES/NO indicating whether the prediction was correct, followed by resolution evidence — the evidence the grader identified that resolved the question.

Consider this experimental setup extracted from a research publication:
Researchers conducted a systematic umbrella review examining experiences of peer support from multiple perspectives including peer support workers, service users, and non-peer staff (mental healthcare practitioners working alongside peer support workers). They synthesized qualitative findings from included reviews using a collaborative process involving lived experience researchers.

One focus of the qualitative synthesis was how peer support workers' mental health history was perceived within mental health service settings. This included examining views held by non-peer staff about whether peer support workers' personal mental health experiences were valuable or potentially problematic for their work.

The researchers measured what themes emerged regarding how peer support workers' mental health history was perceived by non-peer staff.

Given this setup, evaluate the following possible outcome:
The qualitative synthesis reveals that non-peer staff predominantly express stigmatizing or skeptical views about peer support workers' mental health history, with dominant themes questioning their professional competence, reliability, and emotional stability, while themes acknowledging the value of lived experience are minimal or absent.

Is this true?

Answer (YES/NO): NO